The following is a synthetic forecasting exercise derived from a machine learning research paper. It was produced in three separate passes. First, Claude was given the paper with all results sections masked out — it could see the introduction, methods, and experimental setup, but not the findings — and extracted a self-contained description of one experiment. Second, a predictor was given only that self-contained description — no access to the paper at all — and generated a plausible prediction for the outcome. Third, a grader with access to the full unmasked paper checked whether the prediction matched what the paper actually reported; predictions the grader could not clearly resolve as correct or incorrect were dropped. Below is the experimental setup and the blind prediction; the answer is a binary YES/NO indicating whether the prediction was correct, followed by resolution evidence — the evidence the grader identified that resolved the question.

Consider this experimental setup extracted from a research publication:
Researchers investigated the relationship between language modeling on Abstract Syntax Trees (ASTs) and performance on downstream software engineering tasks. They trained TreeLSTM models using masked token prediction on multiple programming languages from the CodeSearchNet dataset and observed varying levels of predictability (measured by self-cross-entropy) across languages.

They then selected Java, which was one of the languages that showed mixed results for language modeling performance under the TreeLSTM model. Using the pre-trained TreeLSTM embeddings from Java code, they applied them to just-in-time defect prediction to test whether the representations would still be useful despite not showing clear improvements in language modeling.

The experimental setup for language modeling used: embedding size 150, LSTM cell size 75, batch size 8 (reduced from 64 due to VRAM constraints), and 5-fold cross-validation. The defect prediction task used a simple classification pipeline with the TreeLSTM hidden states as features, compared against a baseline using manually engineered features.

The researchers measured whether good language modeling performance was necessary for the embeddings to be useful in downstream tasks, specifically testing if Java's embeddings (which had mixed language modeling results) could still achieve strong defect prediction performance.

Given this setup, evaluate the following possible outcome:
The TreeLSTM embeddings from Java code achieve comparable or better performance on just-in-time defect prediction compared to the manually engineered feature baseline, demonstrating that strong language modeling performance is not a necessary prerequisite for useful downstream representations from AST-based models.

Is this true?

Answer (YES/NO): NO